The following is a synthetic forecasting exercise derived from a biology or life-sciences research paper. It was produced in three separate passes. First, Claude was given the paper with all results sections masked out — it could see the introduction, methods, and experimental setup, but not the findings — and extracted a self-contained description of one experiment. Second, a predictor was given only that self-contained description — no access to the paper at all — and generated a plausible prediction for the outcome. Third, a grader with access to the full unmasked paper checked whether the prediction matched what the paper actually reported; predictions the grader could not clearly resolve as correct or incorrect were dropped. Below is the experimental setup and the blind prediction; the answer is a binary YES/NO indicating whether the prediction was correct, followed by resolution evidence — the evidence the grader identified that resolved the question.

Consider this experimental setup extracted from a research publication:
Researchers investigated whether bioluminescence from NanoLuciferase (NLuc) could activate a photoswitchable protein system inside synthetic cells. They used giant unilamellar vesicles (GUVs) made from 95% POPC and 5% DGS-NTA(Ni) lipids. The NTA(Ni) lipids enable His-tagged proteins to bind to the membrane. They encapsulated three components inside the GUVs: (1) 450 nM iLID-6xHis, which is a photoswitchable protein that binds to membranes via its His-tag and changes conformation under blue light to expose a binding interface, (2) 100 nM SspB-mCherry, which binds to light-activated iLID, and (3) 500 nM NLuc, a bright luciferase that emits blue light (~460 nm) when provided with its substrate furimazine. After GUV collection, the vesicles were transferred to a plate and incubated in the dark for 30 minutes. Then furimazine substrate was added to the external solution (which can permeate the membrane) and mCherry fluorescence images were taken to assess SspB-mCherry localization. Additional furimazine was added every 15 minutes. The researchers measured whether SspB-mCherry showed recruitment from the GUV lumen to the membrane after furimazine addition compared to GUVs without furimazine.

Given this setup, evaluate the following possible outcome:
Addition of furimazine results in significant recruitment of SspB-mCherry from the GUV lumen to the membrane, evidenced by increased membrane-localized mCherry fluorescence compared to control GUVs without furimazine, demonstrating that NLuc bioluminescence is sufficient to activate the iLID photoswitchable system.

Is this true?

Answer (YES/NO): YES